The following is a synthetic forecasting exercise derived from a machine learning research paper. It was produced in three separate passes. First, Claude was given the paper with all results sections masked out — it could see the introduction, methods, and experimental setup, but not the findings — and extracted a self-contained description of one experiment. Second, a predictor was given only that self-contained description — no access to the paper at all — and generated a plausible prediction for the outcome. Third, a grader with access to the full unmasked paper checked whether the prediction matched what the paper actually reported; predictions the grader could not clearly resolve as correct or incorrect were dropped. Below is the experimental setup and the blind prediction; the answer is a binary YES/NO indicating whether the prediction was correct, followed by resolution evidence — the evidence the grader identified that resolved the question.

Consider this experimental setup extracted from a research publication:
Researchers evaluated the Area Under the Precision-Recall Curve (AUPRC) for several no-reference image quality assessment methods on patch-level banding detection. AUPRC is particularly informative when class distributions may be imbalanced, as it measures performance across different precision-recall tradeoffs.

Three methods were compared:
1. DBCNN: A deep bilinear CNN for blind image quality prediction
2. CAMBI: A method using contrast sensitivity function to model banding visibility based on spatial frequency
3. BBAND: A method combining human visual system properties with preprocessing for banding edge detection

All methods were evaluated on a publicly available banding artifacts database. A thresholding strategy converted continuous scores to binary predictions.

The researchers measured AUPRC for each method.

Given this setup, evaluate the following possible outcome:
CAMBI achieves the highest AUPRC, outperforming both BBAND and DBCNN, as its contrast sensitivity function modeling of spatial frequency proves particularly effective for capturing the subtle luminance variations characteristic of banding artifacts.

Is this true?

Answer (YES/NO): NO